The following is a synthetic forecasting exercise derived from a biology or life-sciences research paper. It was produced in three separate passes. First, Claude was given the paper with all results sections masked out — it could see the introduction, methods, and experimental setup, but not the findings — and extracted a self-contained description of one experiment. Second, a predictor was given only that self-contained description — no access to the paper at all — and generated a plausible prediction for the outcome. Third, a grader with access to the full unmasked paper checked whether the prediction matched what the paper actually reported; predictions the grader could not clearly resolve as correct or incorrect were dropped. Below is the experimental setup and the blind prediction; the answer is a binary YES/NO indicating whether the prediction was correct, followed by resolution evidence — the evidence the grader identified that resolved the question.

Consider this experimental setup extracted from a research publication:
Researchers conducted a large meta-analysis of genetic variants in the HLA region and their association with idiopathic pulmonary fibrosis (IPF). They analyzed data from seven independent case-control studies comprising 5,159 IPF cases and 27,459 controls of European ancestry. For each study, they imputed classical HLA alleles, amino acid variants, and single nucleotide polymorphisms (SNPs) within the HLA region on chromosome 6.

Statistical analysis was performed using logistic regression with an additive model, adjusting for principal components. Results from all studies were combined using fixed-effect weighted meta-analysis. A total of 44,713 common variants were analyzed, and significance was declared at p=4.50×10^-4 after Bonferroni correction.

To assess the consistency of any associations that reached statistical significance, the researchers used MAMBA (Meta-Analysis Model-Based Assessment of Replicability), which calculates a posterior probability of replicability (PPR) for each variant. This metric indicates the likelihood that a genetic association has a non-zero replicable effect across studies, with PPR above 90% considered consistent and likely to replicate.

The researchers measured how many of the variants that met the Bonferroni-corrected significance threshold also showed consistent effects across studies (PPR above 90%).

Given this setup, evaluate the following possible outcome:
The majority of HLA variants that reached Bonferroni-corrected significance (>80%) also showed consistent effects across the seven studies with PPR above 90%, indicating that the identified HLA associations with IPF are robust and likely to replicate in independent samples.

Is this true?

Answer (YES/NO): NO